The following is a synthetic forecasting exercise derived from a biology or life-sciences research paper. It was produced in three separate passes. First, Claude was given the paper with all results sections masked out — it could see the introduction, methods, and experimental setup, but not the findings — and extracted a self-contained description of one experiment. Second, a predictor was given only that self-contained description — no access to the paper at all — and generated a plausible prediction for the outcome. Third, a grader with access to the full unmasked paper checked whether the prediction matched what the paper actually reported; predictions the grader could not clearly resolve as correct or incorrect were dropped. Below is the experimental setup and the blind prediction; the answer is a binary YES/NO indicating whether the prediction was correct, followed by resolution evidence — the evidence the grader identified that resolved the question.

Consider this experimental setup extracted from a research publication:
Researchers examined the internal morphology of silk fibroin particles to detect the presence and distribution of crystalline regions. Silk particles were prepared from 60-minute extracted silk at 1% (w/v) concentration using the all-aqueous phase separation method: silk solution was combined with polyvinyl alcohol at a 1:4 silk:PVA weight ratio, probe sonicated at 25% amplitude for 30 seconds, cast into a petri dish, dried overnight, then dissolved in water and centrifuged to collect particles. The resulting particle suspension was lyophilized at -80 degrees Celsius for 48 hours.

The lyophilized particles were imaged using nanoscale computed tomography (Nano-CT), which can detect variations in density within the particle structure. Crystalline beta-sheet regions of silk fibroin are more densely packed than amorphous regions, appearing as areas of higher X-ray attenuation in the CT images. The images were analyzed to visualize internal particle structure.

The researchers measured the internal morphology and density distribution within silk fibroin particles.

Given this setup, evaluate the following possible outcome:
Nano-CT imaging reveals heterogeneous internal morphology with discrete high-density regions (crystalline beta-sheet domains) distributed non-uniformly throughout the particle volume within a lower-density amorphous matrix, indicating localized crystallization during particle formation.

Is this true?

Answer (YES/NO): NO